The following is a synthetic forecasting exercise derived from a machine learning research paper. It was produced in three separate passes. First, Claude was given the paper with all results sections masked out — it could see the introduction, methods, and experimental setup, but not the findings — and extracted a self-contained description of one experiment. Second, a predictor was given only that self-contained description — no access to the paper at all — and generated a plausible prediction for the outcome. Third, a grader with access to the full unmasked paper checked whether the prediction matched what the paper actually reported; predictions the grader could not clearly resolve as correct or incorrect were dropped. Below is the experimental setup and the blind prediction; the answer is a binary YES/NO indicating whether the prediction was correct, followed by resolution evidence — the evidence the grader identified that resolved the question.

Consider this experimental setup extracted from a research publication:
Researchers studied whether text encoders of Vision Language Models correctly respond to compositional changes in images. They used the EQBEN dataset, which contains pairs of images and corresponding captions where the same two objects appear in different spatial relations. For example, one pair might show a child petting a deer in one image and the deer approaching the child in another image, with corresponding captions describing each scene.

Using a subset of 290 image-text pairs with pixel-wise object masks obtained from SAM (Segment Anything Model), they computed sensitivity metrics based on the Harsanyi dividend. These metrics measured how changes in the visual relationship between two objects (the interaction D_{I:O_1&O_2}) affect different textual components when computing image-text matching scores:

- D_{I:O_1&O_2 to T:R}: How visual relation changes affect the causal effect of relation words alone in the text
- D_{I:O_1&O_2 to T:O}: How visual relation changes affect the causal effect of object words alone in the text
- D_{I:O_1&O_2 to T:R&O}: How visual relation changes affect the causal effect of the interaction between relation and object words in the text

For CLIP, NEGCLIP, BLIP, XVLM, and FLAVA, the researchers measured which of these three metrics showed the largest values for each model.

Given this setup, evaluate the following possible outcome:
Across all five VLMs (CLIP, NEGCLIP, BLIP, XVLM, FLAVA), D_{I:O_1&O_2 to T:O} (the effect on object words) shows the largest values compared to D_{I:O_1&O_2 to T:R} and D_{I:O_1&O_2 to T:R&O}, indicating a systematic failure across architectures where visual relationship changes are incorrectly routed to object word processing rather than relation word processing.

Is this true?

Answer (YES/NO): NO